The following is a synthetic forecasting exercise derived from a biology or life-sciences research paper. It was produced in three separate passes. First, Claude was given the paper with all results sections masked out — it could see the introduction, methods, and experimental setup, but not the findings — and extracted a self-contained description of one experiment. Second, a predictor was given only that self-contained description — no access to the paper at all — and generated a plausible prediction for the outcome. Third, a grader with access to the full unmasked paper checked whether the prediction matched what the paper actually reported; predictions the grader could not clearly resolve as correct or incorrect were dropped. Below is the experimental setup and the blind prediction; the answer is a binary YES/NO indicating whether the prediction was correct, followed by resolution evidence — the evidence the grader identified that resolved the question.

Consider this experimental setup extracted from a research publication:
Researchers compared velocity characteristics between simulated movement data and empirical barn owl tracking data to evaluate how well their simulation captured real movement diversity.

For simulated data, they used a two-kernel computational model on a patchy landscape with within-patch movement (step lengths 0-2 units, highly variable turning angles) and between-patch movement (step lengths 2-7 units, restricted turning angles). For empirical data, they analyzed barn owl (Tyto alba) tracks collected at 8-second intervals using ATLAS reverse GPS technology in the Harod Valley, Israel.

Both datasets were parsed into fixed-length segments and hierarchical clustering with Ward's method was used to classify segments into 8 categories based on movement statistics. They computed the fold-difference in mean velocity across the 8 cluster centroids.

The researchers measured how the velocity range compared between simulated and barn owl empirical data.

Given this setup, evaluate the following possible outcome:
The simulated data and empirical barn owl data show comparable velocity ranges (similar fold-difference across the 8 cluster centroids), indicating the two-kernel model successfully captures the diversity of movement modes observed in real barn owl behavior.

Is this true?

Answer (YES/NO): NO